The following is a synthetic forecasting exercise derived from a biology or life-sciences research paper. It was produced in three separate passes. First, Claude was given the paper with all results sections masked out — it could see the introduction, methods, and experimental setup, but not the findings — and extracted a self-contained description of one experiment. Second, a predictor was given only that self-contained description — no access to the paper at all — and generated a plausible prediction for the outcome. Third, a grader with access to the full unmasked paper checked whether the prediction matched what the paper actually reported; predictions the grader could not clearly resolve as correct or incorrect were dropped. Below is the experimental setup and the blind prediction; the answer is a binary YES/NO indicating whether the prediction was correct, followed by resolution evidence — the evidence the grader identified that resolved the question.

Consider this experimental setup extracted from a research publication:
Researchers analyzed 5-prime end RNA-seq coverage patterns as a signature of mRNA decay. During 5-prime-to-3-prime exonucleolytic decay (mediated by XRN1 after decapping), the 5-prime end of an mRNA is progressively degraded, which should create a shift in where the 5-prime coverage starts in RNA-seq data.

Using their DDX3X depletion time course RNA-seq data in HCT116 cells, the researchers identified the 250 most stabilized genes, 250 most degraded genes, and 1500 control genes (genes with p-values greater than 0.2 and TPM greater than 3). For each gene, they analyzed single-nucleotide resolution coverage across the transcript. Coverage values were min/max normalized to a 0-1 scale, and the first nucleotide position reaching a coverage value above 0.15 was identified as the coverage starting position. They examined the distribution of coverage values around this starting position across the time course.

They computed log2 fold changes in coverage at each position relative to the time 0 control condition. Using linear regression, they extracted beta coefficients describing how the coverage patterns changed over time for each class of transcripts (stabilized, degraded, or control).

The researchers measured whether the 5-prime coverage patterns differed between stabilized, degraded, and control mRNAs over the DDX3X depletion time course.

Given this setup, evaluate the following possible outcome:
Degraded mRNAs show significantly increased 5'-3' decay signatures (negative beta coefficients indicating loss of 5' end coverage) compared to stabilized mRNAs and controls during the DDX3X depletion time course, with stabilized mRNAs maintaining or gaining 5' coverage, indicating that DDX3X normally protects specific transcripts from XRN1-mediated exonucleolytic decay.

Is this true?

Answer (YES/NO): NO